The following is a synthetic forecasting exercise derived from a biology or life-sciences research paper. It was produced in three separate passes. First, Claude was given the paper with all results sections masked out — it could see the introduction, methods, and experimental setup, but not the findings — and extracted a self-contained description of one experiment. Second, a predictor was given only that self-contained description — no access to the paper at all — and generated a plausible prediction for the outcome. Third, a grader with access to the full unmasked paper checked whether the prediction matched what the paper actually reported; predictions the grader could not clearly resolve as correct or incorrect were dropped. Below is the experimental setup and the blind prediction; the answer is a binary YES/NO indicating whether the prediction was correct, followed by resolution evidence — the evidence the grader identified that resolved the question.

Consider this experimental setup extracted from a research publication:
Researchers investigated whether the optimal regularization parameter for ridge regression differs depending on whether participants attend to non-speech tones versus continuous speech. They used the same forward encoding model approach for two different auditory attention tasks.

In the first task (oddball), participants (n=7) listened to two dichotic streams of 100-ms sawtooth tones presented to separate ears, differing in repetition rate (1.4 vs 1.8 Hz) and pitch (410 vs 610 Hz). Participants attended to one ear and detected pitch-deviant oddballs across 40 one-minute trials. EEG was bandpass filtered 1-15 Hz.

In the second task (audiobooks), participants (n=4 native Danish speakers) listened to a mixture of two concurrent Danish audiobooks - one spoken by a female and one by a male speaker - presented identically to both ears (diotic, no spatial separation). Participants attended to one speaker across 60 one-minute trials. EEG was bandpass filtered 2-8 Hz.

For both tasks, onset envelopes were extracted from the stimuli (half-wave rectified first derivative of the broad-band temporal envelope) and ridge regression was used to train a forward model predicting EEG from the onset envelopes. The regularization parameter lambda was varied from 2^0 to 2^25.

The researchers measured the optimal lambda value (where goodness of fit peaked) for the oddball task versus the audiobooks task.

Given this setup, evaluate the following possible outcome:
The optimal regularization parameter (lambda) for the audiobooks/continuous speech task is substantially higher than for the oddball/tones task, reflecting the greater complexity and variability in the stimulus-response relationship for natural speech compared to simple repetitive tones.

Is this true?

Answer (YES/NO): YES